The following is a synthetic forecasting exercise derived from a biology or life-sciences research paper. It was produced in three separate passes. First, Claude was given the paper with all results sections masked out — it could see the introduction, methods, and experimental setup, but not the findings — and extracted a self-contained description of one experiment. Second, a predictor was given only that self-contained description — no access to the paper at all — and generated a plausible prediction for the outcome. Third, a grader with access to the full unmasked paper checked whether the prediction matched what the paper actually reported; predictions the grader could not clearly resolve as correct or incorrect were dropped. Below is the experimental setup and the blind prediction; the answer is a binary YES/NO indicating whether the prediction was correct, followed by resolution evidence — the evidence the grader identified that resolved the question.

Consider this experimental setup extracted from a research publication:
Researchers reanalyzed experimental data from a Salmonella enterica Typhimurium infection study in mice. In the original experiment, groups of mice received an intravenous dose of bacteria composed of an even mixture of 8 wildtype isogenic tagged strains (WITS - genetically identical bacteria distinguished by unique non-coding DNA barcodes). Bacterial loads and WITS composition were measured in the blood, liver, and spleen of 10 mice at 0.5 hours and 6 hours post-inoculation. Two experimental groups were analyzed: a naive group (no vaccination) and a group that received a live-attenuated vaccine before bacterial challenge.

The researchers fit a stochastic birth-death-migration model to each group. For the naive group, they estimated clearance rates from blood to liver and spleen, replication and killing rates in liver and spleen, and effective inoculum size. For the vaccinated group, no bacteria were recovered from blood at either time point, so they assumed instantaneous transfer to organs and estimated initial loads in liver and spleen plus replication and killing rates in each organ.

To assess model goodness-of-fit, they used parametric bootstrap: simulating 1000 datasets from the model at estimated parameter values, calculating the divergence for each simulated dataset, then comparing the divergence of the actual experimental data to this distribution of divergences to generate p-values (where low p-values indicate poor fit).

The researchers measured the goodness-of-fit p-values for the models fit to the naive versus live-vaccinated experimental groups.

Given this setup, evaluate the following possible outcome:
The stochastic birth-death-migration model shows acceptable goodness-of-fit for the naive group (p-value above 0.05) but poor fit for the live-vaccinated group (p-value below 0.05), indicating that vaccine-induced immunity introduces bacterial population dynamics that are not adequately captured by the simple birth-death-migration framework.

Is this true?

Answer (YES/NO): NO